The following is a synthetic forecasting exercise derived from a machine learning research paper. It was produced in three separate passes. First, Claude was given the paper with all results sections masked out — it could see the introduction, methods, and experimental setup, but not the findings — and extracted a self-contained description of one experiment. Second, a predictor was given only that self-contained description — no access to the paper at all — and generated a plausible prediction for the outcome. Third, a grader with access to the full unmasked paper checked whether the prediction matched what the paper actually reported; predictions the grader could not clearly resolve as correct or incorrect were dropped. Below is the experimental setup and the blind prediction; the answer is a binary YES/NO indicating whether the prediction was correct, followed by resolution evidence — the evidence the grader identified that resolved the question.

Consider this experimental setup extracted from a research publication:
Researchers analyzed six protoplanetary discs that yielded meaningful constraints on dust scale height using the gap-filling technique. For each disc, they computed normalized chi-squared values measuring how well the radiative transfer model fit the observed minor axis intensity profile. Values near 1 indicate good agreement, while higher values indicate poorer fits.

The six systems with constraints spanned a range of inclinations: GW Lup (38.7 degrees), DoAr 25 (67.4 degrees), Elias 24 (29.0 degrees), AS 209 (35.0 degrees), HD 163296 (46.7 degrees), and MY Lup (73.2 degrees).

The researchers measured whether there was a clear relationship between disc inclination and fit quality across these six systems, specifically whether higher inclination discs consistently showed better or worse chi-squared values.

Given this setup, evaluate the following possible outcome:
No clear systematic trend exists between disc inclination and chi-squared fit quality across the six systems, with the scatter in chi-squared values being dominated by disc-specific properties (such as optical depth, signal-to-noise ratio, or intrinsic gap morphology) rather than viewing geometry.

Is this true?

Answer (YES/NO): YES